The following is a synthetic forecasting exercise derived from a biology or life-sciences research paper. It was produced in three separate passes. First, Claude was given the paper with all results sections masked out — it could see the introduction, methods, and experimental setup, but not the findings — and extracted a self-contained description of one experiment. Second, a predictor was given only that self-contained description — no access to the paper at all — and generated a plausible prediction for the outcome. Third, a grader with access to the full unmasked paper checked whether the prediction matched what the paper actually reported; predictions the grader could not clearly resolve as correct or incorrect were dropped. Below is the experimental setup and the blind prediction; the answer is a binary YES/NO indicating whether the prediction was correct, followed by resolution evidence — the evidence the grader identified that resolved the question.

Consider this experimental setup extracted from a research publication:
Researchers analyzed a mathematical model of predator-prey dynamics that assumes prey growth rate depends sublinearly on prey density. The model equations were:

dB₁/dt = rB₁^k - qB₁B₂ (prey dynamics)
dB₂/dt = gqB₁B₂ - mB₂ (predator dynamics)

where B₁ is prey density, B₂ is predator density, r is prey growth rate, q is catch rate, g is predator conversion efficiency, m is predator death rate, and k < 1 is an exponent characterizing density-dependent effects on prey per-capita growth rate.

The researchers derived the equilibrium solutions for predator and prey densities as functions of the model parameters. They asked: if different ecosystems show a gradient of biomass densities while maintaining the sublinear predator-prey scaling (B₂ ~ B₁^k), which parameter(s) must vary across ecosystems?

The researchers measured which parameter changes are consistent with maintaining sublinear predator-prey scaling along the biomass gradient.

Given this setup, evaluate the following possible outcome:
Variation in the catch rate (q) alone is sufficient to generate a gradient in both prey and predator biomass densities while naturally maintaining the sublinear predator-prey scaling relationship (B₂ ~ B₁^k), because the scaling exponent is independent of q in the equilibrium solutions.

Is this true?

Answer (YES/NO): YES